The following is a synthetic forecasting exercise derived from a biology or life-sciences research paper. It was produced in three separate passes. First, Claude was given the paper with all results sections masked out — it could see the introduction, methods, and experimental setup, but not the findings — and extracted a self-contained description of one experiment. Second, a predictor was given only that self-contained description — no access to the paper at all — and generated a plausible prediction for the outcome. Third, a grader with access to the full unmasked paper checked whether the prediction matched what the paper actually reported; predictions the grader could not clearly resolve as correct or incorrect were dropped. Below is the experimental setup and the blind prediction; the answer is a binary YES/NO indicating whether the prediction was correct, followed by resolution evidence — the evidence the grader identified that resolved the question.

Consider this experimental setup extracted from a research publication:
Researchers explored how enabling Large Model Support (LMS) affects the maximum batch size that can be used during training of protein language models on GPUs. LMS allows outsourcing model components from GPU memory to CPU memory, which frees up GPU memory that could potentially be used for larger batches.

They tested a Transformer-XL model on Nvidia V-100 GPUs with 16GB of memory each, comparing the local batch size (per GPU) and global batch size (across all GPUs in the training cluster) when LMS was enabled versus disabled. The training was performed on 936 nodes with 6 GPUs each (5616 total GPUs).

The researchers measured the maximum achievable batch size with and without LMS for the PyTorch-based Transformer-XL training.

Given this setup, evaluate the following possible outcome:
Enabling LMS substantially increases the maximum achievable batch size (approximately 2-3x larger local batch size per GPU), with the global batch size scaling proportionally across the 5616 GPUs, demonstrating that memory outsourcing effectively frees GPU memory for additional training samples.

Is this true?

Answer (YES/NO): NO